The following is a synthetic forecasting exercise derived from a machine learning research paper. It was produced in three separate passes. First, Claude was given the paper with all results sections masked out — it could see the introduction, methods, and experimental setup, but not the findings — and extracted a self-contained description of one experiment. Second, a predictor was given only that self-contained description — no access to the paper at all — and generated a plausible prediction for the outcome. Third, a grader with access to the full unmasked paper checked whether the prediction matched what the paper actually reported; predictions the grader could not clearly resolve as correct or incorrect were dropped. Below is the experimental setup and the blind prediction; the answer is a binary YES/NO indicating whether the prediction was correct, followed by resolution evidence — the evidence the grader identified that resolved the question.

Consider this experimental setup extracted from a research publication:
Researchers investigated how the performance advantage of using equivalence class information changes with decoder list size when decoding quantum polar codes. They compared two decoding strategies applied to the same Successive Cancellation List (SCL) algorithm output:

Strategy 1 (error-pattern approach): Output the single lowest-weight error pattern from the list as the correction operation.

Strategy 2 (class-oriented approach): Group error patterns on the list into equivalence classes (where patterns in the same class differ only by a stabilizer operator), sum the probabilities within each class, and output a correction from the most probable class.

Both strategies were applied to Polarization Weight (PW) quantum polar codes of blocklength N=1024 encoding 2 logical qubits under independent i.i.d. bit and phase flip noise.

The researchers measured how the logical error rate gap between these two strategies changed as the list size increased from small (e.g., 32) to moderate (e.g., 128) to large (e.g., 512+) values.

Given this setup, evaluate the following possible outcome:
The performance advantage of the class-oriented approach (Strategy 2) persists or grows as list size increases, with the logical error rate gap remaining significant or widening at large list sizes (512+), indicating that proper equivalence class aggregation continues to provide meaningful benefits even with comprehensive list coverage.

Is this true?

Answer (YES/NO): YES